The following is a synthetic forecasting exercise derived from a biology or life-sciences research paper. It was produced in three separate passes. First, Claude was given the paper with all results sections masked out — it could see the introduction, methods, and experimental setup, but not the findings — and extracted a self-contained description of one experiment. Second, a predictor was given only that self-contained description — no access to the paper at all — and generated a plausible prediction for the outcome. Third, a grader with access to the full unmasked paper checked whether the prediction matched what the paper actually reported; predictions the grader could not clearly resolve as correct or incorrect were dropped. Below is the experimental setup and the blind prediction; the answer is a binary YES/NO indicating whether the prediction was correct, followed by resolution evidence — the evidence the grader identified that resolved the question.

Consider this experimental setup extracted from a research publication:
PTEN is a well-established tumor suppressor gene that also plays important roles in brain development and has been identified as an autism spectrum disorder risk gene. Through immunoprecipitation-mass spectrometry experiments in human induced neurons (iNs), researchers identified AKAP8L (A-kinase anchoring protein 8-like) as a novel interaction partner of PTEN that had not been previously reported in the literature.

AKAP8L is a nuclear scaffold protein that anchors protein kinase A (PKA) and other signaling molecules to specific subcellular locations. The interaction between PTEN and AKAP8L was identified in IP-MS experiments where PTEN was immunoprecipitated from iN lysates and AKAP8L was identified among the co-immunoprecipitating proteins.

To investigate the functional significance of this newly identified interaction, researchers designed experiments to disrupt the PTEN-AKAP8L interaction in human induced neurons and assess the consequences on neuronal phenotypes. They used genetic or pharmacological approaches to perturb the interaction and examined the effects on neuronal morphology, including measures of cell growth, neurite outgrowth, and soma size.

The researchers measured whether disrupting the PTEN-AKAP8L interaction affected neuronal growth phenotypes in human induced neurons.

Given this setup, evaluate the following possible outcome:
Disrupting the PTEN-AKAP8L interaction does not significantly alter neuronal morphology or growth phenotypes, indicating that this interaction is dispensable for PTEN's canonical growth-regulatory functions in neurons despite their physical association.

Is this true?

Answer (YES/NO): NO